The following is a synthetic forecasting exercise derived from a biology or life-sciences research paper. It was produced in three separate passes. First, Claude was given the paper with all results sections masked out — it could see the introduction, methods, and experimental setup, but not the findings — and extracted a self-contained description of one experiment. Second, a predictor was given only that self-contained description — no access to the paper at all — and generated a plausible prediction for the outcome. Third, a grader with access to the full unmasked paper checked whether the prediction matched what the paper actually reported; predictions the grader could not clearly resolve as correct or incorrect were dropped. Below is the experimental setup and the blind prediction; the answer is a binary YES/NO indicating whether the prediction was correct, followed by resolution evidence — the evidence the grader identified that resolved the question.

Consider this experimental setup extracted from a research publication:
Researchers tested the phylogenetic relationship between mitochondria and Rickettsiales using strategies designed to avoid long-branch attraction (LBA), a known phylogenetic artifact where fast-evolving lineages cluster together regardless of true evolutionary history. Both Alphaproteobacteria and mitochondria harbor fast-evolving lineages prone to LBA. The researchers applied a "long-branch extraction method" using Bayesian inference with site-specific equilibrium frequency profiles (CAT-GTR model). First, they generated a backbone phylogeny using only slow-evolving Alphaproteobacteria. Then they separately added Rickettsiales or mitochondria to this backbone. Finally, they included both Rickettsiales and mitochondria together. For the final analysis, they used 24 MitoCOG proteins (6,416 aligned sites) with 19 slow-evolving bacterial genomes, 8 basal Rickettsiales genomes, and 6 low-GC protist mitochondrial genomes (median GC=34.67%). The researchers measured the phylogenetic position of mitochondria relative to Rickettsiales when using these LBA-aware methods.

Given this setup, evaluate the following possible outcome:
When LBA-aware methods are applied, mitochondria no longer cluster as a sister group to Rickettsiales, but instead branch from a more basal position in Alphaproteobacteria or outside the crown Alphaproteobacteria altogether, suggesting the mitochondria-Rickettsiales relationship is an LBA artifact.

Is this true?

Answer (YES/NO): NO